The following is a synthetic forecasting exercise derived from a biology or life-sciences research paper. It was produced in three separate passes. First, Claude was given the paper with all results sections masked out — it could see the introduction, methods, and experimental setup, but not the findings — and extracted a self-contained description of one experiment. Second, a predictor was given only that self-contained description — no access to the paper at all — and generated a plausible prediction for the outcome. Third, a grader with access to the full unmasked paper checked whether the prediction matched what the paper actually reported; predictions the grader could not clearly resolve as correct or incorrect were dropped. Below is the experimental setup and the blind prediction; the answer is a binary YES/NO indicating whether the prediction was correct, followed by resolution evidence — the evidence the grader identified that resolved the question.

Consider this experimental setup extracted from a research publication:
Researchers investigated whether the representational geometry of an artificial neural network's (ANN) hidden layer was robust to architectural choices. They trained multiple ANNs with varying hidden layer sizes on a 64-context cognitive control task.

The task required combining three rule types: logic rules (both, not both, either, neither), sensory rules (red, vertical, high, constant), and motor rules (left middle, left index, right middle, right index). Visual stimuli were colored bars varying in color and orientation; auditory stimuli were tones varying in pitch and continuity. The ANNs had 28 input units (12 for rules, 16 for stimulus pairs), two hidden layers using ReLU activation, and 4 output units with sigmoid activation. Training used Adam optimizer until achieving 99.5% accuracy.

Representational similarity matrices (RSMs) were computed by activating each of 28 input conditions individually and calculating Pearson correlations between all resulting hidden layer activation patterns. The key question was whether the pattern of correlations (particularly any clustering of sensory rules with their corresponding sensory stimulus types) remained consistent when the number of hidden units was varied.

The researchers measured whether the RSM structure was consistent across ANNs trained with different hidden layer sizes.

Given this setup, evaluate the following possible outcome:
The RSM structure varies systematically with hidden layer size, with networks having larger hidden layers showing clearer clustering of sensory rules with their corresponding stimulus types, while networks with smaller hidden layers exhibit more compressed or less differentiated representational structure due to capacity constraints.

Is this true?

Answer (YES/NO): NO